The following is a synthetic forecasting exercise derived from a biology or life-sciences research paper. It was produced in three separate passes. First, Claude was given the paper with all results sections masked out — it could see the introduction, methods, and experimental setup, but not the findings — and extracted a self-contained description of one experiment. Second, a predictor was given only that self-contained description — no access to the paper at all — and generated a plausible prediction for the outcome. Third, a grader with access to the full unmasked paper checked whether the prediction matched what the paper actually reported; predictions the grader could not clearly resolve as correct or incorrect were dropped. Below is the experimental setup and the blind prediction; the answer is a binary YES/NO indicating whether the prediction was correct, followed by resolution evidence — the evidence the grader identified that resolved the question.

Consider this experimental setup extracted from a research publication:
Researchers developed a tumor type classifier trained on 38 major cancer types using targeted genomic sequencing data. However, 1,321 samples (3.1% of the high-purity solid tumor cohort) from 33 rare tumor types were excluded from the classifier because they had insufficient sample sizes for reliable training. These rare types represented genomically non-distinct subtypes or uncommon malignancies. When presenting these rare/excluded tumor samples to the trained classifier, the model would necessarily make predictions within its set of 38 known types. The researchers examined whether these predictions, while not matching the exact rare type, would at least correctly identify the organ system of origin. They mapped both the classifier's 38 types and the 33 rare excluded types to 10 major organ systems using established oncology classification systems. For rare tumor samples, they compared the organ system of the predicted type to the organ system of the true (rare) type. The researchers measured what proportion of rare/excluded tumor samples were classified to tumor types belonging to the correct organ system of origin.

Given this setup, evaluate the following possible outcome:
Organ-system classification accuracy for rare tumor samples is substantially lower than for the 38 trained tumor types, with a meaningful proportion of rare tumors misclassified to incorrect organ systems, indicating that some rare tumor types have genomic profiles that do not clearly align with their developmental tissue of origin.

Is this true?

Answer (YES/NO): NO